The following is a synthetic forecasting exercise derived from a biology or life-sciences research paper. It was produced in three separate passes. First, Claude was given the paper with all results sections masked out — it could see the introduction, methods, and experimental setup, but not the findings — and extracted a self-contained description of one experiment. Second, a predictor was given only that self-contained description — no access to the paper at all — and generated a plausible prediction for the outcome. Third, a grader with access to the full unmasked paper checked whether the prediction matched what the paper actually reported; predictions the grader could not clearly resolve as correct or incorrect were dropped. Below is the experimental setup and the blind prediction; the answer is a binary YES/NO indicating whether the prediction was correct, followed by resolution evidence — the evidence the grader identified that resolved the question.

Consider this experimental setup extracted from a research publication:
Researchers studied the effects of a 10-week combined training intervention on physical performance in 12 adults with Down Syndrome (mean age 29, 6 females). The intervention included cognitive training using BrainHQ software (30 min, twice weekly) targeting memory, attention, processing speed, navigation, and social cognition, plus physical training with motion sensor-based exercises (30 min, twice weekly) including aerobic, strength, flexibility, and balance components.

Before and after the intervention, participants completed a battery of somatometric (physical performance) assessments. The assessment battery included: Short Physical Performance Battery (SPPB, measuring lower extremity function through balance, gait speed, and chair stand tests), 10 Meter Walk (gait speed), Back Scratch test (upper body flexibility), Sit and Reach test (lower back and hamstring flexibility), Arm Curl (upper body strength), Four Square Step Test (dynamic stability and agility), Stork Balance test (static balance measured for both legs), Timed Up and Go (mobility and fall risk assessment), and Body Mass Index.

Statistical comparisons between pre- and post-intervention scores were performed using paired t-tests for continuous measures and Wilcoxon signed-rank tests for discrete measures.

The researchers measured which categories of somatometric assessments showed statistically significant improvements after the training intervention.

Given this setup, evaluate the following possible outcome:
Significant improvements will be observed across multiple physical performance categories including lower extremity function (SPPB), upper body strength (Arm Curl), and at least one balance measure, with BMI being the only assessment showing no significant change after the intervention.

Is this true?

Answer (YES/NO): NO